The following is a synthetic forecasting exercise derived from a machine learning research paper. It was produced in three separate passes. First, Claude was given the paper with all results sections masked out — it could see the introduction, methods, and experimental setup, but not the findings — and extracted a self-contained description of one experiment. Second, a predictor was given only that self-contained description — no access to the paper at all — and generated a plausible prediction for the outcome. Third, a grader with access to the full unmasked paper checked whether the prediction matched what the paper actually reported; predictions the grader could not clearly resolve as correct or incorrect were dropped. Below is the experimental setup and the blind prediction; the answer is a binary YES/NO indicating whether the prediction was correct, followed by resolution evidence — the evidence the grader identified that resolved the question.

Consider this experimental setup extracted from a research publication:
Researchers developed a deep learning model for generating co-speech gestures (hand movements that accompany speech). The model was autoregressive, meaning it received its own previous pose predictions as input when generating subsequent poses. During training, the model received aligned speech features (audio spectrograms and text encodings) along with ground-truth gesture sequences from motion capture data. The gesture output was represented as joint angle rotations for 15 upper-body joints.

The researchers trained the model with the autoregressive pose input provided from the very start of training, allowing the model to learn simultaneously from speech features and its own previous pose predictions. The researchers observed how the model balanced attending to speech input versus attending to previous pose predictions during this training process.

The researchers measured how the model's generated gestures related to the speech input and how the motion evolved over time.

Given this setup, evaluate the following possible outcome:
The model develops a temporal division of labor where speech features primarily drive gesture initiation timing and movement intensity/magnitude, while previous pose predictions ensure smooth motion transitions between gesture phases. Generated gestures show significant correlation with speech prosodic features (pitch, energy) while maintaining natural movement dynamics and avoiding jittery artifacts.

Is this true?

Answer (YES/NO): NO